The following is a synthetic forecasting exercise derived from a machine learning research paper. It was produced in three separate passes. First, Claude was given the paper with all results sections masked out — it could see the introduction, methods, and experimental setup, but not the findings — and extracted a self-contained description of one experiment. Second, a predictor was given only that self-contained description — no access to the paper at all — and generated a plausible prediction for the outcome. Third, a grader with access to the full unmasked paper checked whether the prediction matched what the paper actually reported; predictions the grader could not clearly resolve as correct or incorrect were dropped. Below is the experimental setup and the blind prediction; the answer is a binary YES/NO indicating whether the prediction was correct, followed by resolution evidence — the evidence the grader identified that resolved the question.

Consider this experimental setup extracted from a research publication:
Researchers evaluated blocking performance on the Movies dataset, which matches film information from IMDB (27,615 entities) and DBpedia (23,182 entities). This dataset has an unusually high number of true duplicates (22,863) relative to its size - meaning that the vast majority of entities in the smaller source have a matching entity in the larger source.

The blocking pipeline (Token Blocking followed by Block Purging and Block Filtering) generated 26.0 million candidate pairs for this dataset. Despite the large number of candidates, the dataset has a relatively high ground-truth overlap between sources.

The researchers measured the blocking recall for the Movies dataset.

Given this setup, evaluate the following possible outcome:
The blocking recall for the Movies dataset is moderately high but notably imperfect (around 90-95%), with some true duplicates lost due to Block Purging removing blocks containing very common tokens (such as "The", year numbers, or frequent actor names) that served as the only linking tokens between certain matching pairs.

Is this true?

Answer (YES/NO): NO